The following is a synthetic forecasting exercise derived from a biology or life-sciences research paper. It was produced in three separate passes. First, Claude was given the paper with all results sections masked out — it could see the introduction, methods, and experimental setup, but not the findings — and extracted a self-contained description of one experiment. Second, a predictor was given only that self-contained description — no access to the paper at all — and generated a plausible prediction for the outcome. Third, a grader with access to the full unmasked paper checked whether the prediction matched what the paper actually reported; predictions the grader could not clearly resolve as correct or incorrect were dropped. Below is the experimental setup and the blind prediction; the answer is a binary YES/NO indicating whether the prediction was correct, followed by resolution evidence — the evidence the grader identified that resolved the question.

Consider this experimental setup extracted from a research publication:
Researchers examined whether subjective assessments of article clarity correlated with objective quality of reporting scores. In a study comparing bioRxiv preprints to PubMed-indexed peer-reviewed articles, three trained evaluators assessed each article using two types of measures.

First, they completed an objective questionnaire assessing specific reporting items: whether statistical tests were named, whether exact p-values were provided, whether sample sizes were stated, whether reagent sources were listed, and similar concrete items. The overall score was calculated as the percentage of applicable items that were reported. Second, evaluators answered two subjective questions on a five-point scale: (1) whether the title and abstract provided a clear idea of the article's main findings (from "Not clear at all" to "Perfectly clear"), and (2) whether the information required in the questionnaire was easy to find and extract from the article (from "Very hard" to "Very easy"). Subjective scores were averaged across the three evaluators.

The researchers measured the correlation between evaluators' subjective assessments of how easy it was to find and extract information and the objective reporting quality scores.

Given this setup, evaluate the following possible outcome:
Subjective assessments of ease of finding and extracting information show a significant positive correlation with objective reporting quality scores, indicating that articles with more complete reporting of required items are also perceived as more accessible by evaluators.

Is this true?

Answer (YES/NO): YES